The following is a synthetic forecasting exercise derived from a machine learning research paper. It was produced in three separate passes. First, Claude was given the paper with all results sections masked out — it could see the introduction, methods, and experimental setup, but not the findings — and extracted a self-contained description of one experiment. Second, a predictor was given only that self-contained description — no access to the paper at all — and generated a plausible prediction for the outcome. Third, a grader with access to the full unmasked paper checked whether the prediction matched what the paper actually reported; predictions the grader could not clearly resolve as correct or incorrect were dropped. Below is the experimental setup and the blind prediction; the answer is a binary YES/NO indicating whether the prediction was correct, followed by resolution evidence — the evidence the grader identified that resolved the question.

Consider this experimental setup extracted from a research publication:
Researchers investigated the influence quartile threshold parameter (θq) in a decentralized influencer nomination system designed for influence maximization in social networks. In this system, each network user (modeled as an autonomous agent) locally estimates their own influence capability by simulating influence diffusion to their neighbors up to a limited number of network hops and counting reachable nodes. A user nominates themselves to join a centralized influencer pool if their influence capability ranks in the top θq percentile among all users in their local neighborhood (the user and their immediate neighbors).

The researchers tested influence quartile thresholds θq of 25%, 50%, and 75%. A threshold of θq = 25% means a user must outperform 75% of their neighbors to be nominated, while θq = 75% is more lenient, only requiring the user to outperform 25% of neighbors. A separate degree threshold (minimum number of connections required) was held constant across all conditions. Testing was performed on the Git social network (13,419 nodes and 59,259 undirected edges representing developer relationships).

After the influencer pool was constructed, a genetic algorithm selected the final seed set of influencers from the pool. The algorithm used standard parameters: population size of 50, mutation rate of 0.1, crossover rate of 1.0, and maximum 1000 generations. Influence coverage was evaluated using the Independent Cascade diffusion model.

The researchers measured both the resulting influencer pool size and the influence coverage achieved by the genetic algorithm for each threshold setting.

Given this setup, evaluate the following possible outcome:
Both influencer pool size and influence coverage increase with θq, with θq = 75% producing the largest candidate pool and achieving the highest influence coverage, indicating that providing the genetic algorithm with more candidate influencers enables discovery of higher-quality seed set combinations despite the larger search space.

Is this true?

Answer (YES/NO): NO